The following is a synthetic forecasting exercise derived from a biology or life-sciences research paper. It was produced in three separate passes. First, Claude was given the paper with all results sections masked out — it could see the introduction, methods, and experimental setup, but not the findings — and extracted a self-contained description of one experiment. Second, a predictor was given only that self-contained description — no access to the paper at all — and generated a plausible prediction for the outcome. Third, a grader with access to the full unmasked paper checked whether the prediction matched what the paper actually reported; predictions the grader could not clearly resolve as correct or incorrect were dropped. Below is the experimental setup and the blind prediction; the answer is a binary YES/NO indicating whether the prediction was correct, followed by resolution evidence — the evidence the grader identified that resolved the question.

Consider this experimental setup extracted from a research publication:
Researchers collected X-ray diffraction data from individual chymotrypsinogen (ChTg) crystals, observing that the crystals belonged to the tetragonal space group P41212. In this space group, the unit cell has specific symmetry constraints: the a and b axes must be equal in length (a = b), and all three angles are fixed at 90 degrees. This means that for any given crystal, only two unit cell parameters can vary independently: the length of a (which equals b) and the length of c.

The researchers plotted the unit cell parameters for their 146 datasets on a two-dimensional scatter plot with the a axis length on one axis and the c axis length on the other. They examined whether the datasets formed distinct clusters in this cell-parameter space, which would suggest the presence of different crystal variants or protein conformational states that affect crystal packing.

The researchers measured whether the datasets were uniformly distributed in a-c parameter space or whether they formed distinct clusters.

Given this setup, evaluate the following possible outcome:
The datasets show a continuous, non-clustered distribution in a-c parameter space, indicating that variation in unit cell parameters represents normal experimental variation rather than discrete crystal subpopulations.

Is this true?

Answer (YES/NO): NO